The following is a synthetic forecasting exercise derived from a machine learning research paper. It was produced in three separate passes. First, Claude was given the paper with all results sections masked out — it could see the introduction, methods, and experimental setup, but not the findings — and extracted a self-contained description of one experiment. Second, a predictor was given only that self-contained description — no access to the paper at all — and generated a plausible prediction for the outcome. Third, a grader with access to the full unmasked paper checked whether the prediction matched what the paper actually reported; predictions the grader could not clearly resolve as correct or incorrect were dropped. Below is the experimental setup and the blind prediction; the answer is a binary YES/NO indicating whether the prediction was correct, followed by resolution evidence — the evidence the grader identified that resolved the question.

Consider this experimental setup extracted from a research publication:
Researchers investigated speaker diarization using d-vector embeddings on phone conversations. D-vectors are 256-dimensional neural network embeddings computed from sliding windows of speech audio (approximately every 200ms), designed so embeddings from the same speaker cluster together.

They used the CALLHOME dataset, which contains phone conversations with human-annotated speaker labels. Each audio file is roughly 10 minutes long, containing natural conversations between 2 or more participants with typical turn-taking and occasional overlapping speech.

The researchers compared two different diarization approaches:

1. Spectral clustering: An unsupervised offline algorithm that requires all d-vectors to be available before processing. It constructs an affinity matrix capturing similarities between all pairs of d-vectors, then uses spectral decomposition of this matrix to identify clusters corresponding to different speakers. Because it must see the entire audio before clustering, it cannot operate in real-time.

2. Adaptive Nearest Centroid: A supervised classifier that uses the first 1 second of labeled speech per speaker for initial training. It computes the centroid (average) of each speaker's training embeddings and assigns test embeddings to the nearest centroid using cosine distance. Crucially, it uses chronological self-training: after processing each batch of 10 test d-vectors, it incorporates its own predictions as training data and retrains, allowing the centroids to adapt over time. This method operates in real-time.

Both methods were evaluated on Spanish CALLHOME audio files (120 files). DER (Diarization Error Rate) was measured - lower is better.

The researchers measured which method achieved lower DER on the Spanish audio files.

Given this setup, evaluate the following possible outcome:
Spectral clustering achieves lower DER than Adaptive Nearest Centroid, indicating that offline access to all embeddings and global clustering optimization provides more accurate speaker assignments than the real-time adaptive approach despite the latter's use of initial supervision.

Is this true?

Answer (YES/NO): YES